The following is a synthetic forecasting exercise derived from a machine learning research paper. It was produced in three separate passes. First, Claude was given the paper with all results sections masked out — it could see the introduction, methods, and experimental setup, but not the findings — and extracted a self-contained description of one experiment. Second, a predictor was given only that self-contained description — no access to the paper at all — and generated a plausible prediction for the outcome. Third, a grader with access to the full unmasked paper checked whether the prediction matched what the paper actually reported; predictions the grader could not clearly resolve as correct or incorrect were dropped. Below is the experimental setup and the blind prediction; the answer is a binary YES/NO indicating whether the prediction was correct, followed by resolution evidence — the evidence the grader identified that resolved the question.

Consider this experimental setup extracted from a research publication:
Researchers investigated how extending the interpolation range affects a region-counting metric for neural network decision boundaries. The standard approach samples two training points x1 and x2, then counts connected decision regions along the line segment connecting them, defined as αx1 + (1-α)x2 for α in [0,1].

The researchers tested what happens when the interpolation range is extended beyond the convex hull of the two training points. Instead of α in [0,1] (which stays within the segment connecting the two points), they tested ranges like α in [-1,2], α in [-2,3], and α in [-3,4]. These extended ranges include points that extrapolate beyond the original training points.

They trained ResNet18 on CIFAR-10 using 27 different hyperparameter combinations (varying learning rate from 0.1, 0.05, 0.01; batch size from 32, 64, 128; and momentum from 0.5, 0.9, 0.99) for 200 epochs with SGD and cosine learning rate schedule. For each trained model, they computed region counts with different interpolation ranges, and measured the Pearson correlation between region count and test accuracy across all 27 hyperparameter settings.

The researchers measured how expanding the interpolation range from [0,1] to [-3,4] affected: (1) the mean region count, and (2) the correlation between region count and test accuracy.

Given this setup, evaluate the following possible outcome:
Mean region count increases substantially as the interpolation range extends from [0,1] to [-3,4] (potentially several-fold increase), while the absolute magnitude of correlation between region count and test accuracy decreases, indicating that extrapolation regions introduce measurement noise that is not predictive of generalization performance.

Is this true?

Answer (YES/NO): NO